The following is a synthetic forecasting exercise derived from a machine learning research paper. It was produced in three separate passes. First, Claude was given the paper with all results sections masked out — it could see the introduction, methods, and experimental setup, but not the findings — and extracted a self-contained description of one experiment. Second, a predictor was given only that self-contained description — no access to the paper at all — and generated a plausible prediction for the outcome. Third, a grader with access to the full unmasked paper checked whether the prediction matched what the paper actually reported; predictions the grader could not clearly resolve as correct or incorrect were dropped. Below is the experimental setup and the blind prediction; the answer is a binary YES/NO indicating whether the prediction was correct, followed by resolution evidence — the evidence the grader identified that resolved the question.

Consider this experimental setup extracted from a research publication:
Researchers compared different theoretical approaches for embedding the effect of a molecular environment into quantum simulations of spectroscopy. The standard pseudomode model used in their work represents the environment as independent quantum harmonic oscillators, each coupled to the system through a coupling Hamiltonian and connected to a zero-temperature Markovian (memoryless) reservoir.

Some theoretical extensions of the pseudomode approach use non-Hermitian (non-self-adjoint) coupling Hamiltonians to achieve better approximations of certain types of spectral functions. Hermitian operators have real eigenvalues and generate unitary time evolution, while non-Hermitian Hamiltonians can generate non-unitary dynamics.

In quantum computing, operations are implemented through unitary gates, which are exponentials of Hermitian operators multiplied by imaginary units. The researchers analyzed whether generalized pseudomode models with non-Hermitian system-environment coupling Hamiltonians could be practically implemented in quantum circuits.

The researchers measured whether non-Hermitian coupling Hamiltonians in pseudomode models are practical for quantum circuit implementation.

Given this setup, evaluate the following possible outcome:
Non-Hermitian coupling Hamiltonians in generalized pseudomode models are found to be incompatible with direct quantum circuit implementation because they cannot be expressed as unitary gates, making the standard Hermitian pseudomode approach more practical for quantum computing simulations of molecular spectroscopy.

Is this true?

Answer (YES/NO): YES